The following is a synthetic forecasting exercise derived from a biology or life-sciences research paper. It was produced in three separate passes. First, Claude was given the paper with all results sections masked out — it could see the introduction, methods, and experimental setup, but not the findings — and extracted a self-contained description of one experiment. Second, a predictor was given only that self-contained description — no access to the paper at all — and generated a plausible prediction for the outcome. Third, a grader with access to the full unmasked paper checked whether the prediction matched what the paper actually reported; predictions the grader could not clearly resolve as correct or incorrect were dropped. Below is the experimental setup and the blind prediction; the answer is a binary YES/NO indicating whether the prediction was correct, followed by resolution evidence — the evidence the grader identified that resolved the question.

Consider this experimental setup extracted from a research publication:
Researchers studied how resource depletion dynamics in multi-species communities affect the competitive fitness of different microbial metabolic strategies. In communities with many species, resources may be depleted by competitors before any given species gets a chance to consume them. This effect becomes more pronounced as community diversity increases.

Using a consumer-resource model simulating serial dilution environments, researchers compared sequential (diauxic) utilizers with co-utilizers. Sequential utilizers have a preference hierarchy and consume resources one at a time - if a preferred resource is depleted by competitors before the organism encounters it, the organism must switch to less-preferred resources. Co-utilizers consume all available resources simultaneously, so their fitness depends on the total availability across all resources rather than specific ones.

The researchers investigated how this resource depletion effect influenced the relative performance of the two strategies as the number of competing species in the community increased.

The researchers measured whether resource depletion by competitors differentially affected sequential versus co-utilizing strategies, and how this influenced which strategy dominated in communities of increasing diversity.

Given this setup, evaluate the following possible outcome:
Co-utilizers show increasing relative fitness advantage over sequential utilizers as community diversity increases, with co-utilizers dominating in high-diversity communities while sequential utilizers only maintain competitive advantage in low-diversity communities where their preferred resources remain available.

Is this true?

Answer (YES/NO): NO